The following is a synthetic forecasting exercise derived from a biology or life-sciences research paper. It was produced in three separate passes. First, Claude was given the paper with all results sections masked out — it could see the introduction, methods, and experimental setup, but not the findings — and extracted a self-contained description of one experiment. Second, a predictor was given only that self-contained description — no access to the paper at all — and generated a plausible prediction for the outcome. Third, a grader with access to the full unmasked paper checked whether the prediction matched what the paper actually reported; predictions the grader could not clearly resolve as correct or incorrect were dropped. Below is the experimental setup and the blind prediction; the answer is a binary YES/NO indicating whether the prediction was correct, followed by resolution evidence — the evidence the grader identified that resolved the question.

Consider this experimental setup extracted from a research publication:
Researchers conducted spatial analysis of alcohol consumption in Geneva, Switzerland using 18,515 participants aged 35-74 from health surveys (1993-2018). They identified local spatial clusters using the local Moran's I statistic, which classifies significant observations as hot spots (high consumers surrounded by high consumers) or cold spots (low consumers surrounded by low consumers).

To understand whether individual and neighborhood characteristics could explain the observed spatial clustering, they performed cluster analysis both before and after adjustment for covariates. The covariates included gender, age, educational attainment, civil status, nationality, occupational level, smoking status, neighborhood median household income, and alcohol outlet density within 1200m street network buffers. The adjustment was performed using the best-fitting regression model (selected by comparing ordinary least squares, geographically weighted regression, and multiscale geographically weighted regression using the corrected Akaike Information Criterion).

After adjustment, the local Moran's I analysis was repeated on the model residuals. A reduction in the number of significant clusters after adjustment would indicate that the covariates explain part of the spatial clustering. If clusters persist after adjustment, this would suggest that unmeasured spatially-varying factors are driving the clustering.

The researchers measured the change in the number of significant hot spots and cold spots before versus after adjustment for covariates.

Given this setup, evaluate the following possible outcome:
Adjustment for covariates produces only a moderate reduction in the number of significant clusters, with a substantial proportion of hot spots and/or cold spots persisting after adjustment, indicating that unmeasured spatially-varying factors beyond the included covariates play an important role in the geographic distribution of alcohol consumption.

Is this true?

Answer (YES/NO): NO